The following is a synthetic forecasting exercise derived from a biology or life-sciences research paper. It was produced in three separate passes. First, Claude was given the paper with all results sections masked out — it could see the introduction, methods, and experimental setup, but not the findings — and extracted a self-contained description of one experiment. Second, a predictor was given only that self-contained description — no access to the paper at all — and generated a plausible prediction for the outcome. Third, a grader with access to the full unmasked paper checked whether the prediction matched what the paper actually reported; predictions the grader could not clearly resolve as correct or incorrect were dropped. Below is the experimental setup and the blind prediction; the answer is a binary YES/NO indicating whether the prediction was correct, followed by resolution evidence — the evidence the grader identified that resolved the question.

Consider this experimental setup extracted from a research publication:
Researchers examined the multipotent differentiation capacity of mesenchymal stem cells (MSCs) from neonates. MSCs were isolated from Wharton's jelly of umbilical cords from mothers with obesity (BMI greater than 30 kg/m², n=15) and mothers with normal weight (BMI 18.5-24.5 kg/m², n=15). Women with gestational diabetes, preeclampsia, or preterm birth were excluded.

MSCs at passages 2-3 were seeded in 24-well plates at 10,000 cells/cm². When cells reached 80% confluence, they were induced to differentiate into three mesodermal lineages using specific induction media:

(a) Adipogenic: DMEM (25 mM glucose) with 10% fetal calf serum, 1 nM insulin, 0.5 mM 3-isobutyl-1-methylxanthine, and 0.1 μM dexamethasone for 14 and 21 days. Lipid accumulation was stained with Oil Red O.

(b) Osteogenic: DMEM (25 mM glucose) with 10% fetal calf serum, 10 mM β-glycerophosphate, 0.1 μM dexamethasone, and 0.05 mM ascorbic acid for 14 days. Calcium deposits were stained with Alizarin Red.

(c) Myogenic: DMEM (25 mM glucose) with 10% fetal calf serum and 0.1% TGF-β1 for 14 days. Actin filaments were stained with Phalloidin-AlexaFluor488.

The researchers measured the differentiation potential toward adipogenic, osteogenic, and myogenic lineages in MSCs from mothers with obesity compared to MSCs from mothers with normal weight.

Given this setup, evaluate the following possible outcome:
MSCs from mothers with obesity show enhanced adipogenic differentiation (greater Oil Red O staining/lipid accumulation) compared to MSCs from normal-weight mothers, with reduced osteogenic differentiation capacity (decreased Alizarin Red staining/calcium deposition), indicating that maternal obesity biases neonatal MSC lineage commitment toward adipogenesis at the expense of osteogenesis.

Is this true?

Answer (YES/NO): NO